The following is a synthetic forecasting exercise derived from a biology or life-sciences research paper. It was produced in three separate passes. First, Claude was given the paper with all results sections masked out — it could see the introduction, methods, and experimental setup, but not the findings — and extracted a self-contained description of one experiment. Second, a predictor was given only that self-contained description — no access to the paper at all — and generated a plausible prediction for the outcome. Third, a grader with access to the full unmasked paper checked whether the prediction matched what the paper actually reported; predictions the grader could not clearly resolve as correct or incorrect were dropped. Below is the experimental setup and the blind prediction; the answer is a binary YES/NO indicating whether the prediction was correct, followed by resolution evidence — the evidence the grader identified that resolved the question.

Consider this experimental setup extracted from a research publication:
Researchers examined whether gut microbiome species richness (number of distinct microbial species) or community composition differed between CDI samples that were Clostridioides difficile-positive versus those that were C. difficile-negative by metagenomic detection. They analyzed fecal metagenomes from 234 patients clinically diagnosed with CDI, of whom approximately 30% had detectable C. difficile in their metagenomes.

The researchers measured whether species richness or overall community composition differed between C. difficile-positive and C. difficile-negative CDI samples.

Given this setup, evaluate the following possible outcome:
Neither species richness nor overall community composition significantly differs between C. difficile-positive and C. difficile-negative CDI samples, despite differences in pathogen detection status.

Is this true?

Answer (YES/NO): YES